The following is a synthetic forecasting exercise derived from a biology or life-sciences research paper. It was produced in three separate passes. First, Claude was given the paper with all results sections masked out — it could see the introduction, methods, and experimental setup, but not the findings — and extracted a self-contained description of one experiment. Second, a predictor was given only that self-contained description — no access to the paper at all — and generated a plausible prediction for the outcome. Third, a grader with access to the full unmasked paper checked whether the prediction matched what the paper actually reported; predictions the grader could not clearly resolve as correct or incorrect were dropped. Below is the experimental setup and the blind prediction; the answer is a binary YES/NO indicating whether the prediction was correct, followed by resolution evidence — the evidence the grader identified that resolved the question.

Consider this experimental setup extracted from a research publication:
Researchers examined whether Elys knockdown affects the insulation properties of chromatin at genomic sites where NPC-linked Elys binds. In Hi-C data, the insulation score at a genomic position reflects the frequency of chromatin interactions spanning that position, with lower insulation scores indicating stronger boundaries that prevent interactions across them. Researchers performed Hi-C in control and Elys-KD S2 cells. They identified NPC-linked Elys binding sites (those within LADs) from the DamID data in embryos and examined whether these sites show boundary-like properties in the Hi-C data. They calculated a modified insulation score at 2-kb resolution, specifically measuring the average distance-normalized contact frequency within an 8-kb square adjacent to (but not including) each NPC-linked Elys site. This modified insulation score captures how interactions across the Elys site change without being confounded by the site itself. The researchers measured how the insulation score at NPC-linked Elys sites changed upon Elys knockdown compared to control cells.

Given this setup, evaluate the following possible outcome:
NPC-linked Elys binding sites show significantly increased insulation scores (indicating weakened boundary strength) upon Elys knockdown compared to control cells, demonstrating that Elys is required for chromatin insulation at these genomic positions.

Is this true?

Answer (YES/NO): NO